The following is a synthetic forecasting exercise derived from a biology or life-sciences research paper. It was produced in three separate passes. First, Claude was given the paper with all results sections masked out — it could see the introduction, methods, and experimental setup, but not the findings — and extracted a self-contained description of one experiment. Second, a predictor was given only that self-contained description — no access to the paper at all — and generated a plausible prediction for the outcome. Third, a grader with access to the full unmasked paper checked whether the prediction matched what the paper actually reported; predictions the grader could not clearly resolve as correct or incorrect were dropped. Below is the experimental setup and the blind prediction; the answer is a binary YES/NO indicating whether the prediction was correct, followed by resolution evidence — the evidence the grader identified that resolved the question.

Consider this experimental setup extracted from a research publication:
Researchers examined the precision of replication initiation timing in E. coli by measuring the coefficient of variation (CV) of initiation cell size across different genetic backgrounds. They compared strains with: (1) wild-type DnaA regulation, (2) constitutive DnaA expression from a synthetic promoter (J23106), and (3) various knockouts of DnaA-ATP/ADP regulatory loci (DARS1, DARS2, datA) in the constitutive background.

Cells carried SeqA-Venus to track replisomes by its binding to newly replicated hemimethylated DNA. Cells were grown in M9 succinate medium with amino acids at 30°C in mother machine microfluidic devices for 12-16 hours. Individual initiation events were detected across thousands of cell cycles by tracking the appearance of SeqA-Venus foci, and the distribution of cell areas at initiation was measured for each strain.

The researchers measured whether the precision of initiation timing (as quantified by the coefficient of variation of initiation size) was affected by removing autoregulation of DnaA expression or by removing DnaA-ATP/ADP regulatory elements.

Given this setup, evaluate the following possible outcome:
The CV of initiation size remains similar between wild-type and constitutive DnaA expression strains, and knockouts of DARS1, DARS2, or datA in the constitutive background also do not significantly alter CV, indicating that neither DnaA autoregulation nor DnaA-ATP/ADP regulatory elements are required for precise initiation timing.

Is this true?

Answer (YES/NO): NO